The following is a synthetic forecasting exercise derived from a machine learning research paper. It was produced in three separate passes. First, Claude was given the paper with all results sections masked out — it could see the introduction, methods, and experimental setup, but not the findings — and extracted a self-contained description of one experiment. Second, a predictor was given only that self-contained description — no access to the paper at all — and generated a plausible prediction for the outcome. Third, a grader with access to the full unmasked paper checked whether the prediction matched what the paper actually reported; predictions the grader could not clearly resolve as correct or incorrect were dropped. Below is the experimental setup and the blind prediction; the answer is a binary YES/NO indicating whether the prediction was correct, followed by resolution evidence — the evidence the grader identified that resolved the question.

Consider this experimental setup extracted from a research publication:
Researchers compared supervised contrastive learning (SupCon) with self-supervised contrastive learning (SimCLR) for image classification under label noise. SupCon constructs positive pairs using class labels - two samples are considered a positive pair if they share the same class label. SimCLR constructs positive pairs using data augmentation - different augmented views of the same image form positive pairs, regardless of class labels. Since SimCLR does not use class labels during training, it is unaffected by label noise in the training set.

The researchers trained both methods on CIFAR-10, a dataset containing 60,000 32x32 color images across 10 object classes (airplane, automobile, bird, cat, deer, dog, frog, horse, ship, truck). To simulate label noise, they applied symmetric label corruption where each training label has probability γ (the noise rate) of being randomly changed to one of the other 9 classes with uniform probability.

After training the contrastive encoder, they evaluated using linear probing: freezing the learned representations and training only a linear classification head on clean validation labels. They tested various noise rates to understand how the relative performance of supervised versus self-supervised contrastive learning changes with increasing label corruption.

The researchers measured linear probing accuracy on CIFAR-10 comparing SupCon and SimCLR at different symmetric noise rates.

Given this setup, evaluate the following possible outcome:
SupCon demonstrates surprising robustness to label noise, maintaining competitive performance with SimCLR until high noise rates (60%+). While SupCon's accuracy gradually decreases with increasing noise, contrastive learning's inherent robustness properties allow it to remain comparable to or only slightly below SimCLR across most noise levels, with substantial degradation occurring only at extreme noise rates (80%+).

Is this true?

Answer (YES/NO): NO